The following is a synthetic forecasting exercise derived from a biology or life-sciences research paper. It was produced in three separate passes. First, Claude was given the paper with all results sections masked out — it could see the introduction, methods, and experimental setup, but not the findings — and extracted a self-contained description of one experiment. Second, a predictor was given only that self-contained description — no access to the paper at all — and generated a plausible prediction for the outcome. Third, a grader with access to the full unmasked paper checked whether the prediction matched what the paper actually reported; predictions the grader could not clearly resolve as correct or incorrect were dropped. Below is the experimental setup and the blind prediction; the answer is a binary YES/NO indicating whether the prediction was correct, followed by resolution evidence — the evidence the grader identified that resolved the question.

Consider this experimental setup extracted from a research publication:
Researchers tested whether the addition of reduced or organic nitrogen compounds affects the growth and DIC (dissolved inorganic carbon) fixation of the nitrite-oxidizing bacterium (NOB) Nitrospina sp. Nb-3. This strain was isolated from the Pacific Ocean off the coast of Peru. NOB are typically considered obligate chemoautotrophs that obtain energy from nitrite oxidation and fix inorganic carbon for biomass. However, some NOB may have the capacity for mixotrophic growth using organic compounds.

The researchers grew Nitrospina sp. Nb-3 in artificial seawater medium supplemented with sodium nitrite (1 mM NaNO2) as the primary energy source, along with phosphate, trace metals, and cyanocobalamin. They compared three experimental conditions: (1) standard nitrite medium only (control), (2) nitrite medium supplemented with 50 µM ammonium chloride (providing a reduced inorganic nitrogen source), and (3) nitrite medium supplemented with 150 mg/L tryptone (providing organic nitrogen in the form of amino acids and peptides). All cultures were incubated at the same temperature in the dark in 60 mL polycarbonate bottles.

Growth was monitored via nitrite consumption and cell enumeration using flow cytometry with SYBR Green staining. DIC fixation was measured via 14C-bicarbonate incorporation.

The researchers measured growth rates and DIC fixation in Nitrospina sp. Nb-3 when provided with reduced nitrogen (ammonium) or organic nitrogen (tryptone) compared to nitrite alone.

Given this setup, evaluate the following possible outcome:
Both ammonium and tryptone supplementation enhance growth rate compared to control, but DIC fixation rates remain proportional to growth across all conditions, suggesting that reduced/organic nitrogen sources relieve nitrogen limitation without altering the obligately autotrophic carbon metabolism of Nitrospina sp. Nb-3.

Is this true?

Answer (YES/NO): NO